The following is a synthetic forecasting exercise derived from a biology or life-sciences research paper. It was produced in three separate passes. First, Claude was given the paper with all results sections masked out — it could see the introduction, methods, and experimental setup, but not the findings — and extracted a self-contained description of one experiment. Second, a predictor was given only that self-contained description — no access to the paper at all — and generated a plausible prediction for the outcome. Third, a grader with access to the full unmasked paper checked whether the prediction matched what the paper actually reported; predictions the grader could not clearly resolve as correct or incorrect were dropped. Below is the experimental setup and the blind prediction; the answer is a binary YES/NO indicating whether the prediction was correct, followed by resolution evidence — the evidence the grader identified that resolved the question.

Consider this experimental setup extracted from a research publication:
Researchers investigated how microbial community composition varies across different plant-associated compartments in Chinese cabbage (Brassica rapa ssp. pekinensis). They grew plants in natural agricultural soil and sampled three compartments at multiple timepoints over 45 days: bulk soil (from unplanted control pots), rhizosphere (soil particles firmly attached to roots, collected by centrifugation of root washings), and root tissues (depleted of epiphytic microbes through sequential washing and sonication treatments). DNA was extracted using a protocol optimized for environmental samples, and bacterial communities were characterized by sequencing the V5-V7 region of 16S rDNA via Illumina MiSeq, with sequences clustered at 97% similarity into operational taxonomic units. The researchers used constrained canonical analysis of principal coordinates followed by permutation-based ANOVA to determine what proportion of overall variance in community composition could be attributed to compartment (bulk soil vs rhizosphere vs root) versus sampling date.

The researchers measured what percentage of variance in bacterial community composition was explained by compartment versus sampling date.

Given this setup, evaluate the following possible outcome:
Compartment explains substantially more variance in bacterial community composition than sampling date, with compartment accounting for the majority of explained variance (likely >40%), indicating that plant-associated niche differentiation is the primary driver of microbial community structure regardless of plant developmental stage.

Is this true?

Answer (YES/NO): YES